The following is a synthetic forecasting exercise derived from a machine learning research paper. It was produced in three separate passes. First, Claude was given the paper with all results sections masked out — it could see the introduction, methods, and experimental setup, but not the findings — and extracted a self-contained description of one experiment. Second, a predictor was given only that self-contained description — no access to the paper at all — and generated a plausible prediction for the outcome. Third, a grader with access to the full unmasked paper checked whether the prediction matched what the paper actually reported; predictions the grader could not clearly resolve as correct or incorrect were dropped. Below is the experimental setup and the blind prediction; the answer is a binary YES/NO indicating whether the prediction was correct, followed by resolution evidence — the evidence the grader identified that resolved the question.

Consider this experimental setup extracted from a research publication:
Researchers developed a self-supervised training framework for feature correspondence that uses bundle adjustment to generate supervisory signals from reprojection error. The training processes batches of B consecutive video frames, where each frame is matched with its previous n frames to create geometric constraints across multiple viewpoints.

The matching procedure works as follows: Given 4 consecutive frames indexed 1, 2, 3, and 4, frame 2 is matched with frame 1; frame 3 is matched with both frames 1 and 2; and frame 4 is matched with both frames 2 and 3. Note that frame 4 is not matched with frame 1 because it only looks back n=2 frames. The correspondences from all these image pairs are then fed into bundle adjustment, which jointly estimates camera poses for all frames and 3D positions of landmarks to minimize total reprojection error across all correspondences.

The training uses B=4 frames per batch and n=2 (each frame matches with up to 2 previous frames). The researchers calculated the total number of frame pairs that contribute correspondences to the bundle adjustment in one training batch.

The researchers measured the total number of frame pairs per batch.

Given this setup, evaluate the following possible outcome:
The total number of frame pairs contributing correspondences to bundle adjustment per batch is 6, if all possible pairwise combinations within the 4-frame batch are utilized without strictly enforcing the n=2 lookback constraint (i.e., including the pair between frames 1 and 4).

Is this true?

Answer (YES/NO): NO